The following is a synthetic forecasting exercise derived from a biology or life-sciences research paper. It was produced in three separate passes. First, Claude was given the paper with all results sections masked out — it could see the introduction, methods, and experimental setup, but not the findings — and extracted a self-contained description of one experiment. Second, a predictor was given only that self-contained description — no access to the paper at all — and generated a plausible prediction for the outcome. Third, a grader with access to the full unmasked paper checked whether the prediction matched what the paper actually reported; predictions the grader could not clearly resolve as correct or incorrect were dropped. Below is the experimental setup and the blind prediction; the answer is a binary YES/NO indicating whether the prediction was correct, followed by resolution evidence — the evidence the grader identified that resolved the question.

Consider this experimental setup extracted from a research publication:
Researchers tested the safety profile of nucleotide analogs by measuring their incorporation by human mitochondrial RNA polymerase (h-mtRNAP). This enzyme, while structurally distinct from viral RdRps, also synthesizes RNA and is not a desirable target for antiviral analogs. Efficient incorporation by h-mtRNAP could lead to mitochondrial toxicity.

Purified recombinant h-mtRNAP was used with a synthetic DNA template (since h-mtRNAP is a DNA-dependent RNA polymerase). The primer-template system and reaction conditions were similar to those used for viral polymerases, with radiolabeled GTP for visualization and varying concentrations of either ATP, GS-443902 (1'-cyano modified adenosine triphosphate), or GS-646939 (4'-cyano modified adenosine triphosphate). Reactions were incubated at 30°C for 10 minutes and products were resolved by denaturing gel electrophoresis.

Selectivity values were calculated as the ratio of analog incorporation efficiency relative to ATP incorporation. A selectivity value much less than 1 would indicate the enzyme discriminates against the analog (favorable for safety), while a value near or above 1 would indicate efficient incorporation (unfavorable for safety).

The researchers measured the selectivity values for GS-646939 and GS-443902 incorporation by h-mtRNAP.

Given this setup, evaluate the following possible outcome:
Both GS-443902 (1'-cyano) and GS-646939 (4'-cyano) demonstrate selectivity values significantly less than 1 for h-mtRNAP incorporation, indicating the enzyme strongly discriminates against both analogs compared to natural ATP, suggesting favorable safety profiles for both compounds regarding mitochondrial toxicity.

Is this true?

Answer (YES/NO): NO